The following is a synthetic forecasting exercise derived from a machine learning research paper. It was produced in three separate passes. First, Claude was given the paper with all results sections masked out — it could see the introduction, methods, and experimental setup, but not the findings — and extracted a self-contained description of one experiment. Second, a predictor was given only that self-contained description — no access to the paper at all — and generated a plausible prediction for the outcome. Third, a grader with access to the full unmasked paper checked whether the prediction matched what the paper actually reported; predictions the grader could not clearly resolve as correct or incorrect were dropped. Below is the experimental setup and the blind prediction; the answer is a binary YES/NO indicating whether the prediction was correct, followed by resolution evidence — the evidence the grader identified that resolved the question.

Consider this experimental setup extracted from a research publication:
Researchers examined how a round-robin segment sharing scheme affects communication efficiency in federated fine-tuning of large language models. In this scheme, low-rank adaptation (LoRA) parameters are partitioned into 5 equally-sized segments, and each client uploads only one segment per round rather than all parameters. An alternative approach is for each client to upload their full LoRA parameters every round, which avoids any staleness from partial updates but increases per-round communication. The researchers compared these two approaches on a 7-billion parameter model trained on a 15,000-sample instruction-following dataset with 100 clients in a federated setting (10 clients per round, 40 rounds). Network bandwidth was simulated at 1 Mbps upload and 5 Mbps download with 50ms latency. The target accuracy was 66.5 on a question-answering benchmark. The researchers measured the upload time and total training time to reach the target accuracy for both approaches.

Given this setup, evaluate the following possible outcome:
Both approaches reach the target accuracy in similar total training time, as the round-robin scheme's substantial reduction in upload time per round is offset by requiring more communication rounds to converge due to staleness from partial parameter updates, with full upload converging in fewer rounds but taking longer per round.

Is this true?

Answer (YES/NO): NO